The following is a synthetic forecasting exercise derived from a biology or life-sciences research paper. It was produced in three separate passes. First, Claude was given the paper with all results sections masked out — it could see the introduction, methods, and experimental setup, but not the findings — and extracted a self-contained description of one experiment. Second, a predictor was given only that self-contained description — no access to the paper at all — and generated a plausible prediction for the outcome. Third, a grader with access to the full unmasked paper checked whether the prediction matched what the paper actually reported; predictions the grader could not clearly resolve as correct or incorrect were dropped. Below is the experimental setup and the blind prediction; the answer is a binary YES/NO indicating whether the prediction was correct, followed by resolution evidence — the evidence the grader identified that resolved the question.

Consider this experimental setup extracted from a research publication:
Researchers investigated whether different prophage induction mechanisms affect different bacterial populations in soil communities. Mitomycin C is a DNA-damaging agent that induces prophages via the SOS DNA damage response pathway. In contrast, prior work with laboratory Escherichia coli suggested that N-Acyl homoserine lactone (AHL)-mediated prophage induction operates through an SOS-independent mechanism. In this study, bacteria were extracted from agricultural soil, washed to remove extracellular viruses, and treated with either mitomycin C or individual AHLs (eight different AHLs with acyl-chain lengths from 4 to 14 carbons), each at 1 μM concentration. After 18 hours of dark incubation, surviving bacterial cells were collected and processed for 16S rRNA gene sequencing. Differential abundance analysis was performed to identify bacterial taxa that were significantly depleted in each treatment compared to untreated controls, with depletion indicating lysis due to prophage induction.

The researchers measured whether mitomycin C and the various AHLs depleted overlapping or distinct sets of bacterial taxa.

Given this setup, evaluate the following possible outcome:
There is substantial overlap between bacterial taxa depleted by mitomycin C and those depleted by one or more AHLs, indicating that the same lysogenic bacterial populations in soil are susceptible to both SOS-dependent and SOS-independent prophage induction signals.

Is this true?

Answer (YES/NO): NO